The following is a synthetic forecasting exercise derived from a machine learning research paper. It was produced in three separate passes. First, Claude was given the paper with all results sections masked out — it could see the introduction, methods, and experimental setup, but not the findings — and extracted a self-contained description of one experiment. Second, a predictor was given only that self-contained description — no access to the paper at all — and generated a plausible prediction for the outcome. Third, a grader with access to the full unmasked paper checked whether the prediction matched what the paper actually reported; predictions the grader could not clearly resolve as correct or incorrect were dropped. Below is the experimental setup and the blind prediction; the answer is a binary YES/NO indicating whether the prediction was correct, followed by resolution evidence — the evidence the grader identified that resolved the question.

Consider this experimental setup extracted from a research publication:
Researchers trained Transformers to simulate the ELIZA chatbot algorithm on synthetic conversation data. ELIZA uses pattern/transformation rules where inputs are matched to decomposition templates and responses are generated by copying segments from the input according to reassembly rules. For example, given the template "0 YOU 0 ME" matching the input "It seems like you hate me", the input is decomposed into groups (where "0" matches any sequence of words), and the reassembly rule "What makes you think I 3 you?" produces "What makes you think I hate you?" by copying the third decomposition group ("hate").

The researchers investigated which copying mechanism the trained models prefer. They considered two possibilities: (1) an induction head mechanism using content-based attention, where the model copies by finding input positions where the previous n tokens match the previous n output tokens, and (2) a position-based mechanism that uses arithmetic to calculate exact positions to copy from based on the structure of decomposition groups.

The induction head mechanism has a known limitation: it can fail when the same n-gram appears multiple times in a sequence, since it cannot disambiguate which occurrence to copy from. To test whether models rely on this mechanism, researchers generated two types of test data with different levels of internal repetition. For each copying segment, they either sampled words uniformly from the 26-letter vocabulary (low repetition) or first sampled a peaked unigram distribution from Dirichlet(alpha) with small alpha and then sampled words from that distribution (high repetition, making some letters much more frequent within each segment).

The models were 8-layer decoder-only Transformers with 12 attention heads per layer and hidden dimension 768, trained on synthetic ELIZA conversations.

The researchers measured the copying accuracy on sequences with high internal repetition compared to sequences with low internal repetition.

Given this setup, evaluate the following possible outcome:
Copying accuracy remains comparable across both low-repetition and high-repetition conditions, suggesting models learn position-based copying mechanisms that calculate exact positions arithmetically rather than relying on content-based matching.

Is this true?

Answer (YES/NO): NO